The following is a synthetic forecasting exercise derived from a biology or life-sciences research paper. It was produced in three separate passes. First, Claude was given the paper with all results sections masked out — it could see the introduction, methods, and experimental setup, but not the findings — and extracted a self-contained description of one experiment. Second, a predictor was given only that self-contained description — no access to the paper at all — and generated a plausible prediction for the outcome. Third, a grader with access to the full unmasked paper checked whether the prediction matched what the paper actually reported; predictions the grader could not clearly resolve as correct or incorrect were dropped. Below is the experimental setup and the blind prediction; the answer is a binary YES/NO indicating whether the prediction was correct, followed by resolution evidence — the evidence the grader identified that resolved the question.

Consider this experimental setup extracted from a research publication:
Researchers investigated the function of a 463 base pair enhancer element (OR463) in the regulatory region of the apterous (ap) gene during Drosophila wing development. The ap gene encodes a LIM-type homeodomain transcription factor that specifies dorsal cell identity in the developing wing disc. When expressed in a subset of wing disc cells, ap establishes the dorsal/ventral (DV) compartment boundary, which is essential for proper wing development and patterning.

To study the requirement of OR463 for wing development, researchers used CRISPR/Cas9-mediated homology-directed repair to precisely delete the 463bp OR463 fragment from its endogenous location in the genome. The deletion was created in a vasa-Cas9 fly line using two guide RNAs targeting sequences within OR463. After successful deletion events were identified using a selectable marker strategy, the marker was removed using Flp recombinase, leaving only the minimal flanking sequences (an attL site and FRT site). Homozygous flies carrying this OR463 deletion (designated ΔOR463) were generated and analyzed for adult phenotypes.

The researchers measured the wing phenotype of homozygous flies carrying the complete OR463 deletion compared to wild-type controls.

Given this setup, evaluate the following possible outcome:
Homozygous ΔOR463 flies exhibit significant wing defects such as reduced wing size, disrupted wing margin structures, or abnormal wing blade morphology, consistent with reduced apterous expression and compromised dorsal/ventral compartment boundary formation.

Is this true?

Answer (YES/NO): NO